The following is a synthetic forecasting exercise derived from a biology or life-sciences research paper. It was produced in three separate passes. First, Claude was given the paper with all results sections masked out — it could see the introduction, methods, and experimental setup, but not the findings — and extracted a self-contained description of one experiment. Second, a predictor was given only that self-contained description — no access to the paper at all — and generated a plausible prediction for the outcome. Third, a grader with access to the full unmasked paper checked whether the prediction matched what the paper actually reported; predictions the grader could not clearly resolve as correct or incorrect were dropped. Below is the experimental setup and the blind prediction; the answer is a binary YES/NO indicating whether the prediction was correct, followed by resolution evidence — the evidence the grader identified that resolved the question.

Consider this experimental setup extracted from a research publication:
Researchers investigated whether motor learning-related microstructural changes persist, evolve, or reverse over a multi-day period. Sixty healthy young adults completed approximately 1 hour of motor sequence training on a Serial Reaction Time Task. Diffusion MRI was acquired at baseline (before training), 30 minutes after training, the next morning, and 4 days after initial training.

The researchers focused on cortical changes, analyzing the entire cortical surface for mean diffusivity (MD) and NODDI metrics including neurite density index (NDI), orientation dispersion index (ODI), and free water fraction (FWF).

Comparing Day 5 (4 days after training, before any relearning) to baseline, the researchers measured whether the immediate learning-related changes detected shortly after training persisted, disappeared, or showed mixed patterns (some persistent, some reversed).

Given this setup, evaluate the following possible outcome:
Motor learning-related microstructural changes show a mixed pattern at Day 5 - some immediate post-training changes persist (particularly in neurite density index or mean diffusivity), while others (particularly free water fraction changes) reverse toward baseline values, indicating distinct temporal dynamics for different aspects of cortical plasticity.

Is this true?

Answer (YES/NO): NO